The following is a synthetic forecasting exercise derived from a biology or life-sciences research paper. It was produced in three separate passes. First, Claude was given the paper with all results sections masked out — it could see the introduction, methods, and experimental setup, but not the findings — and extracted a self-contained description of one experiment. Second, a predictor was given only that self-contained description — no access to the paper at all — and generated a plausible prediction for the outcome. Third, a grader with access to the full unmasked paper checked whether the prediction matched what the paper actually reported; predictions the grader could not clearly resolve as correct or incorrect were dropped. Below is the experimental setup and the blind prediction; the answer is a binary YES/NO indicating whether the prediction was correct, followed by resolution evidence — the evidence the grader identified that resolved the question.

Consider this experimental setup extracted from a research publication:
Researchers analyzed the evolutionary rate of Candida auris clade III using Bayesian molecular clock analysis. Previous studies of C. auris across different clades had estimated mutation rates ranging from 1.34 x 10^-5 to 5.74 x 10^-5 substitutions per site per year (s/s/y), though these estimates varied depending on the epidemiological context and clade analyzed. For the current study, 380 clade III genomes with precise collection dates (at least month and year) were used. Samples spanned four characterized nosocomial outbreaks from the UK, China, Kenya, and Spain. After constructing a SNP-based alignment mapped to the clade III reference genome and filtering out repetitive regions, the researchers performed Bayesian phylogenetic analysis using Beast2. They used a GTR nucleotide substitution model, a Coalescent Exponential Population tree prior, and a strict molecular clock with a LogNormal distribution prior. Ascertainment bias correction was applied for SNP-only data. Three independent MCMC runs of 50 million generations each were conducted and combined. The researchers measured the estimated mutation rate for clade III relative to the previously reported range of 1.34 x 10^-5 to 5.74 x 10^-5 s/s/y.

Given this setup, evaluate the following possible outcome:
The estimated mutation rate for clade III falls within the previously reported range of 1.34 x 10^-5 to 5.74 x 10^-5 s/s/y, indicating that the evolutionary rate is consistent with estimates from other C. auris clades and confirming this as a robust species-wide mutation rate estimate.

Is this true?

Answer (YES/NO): NO